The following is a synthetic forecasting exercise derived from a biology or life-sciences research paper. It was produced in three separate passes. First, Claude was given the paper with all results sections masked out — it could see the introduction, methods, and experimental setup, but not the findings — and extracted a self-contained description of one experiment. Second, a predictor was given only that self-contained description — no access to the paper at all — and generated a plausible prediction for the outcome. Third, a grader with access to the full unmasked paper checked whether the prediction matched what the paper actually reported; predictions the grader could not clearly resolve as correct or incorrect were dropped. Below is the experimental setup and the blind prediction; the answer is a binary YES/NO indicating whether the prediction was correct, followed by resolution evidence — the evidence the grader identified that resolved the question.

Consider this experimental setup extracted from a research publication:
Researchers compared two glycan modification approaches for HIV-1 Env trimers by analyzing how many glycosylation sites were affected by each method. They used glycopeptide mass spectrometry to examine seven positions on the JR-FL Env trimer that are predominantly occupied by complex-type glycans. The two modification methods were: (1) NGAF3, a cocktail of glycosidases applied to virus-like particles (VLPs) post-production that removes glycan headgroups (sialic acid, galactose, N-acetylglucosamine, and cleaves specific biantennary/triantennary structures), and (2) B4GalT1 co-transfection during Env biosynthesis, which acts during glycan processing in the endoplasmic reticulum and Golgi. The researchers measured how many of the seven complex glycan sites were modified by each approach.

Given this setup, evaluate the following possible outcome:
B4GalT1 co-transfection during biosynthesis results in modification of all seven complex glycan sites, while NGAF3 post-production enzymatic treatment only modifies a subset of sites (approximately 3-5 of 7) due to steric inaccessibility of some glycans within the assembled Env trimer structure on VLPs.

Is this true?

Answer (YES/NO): NO